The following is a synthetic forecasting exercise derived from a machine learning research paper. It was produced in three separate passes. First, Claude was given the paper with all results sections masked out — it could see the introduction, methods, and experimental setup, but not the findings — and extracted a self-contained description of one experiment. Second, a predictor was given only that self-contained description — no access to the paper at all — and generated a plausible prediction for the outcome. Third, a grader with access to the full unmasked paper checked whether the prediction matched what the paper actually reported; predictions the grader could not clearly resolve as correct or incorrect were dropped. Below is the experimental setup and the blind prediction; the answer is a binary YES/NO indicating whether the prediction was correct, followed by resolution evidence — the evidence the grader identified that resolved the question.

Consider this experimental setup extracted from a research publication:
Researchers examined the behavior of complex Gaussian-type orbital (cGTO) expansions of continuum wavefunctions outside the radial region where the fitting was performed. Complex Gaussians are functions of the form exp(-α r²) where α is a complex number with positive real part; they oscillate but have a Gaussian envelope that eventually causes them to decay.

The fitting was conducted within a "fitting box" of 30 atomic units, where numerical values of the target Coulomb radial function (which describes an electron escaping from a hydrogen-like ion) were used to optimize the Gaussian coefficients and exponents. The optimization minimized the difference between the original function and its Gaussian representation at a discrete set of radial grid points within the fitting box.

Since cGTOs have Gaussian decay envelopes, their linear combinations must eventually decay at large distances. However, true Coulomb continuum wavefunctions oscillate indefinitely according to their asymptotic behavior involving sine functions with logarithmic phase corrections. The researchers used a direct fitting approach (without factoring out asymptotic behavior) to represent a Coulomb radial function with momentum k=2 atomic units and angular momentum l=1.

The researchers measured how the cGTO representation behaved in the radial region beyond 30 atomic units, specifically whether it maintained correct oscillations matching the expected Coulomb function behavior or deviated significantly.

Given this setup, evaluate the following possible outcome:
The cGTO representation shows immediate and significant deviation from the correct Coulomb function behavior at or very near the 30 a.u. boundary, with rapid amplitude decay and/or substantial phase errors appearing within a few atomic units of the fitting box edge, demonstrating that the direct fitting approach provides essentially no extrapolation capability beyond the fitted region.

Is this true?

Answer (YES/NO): NO